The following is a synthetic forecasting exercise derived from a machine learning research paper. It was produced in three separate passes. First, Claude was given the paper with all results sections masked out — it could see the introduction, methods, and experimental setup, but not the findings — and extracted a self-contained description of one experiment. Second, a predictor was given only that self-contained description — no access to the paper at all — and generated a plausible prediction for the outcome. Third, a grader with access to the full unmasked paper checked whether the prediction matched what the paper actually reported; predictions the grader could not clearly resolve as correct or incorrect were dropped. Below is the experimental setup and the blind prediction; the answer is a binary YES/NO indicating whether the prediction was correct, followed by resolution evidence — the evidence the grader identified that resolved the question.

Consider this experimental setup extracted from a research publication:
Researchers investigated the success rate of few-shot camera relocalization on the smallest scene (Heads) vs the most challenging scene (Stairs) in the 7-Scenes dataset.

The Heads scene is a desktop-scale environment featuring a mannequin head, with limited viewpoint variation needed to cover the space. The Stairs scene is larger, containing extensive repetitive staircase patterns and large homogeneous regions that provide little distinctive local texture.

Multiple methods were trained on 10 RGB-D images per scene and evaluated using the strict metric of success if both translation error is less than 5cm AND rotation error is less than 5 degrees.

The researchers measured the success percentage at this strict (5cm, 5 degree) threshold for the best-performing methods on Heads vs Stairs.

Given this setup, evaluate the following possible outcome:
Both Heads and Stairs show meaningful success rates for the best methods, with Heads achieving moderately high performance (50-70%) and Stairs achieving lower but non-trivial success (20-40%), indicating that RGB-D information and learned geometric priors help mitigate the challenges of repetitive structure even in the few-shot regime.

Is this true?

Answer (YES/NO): NO